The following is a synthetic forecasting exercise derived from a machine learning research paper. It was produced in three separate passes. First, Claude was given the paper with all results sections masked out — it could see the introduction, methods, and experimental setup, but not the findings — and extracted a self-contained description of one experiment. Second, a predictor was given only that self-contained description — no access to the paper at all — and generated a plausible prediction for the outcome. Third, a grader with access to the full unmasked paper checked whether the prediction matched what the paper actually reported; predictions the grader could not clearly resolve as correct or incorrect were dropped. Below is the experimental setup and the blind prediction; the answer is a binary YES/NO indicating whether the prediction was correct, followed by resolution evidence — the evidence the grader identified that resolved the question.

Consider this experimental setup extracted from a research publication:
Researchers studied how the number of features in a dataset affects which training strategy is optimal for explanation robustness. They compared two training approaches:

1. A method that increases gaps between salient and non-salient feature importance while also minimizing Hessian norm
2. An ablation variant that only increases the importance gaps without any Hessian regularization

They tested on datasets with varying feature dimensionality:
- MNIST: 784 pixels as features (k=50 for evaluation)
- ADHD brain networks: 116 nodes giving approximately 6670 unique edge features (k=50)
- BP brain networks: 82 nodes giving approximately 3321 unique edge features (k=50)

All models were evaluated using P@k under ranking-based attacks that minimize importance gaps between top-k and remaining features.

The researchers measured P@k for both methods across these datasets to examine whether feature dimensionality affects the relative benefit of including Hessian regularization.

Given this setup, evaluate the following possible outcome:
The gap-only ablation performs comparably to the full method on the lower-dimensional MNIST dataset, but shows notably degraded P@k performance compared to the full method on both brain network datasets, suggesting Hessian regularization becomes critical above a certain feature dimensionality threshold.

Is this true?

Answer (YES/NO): NO